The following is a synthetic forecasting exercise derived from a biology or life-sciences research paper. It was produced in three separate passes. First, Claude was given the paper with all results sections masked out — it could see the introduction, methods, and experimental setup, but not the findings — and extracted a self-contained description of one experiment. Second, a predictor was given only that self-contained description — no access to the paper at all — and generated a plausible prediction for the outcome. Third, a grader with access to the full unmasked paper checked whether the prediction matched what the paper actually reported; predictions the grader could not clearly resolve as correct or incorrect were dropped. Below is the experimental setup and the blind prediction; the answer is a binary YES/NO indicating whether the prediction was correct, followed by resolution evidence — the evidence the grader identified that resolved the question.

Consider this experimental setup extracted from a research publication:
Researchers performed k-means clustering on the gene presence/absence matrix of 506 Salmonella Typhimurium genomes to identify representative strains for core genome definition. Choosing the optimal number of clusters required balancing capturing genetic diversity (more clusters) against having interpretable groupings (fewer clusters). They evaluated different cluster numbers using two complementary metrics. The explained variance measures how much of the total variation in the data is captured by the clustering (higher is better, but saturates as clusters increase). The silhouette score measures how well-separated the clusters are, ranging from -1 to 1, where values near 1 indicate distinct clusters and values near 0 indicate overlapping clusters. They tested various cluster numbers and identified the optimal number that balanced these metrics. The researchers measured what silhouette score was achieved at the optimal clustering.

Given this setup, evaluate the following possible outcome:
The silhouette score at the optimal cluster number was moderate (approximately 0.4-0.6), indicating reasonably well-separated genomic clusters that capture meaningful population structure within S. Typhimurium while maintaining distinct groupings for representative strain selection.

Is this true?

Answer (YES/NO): NO